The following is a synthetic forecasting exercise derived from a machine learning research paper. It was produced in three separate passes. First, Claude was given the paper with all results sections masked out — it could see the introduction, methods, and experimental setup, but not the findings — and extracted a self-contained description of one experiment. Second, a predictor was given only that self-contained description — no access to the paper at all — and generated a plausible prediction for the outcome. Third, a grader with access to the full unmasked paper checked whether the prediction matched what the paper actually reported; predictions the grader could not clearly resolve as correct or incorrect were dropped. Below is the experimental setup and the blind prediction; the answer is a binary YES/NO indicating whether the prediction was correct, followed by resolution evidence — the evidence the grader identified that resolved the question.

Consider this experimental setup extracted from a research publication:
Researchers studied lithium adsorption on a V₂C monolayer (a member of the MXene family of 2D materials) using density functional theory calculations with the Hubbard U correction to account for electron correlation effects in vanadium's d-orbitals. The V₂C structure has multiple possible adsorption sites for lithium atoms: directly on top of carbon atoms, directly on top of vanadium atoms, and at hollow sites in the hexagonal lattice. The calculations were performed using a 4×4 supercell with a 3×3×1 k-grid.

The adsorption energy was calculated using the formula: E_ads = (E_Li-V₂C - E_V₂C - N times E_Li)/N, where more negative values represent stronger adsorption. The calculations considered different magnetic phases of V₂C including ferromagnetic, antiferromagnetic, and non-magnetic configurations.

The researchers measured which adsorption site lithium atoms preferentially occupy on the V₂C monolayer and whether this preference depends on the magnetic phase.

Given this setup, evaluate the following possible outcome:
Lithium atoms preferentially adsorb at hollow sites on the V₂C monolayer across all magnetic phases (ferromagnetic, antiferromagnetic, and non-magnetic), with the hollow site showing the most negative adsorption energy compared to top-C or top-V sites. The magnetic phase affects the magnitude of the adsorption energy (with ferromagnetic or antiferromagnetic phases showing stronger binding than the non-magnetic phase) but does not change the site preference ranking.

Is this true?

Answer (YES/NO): NO